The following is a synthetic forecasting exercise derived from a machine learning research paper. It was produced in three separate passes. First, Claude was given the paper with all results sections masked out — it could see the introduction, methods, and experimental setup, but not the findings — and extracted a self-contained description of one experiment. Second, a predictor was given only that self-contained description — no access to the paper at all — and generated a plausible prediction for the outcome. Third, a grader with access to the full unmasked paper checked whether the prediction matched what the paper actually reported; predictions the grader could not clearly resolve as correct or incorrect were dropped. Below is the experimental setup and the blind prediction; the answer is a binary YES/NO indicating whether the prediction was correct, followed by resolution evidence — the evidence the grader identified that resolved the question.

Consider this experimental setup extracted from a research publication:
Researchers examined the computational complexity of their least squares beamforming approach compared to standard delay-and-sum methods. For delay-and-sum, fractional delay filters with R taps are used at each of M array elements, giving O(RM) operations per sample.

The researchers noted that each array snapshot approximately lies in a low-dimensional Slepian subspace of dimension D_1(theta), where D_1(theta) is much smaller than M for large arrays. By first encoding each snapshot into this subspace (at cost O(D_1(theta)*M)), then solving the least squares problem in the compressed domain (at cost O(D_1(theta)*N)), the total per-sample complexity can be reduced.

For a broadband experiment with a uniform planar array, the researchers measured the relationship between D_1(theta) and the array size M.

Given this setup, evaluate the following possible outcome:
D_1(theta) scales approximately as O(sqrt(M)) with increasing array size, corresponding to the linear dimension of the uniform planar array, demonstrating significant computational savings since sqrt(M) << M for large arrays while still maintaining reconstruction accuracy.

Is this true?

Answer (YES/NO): YES